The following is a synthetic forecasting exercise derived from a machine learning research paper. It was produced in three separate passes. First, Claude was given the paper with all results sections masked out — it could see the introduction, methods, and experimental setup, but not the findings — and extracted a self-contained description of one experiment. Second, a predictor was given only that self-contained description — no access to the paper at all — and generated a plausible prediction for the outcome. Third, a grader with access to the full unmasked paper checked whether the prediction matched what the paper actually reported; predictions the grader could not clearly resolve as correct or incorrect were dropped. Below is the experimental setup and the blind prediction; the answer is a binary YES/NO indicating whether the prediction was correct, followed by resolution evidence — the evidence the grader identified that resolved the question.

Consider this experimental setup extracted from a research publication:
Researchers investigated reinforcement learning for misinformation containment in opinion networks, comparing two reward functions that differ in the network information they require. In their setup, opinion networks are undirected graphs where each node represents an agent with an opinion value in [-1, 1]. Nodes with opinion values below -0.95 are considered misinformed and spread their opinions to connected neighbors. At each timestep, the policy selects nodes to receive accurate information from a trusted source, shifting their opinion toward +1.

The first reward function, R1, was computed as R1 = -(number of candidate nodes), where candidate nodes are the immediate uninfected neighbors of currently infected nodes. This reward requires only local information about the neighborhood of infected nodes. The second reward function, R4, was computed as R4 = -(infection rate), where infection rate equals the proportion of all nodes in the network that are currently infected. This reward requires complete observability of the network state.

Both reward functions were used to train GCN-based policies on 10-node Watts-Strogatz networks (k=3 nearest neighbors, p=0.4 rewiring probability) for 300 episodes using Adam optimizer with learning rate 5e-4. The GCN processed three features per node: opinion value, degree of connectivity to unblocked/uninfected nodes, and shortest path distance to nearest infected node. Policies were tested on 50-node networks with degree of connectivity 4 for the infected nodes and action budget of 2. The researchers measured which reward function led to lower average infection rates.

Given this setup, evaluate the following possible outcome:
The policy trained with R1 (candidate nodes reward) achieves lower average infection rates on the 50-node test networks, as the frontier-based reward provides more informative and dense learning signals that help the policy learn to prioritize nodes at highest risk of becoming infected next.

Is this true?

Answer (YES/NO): NO